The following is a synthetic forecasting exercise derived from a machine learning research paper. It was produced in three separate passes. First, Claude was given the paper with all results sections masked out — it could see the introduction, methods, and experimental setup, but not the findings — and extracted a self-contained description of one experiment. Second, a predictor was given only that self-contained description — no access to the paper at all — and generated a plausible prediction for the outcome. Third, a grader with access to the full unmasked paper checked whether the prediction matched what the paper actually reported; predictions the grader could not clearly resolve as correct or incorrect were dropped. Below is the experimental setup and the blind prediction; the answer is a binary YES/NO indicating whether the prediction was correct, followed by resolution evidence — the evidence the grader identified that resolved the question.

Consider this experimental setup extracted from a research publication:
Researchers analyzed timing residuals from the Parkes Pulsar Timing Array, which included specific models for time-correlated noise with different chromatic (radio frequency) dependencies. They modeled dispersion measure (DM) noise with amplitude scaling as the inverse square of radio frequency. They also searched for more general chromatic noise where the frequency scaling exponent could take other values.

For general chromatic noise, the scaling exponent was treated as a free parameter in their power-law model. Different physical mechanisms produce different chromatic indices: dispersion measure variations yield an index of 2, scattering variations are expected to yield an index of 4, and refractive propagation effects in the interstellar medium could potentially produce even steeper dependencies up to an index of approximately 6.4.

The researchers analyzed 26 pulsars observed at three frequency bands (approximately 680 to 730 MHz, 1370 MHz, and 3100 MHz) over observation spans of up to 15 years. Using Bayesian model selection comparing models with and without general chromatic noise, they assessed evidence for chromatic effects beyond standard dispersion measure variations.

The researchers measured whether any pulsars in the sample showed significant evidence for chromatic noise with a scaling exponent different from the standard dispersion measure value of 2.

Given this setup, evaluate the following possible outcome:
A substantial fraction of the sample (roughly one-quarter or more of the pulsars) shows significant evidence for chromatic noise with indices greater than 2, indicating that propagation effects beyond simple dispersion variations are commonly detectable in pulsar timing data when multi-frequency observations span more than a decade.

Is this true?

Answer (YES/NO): NO